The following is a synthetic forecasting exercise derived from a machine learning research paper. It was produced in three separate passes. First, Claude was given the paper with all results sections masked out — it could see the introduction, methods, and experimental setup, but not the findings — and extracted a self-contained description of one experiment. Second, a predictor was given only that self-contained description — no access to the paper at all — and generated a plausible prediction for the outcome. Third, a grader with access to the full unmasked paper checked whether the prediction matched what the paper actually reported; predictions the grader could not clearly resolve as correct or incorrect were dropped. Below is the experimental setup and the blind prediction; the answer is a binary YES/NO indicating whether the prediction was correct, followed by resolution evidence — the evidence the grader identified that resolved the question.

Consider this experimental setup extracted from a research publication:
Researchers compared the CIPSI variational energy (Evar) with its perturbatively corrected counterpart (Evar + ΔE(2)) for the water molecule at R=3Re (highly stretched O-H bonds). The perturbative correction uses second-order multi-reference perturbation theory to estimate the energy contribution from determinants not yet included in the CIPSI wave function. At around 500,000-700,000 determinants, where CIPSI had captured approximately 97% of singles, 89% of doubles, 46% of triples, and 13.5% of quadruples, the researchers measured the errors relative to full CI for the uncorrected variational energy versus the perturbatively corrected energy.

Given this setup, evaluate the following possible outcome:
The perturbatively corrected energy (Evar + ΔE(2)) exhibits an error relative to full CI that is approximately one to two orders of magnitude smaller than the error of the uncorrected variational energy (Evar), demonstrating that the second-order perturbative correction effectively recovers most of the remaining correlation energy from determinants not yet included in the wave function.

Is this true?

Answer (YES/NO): YES